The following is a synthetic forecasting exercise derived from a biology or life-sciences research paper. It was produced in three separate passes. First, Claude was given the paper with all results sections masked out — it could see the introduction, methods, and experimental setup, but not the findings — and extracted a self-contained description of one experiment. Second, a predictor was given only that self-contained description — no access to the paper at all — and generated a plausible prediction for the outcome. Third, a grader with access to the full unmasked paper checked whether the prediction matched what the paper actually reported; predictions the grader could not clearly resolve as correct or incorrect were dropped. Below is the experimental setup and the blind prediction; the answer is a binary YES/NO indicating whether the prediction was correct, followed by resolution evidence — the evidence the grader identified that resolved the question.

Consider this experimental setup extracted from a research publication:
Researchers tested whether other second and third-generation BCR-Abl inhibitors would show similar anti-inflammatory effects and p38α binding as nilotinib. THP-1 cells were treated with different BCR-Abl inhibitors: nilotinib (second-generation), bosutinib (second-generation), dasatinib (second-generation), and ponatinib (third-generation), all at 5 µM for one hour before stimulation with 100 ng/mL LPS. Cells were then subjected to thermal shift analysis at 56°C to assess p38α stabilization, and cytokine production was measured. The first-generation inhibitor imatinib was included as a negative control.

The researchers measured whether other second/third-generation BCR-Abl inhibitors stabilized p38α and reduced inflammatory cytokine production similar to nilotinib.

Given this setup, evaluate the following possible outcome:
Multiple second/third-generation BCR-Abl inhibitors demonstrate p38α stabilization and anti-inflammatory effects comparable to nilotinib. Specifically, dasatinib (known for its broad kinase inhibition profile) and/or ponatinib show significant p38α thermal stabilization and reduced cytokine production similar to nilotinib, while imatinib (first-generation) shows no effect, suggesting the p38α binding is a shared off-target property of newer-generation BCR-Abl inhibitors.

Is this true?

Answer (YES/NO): NO